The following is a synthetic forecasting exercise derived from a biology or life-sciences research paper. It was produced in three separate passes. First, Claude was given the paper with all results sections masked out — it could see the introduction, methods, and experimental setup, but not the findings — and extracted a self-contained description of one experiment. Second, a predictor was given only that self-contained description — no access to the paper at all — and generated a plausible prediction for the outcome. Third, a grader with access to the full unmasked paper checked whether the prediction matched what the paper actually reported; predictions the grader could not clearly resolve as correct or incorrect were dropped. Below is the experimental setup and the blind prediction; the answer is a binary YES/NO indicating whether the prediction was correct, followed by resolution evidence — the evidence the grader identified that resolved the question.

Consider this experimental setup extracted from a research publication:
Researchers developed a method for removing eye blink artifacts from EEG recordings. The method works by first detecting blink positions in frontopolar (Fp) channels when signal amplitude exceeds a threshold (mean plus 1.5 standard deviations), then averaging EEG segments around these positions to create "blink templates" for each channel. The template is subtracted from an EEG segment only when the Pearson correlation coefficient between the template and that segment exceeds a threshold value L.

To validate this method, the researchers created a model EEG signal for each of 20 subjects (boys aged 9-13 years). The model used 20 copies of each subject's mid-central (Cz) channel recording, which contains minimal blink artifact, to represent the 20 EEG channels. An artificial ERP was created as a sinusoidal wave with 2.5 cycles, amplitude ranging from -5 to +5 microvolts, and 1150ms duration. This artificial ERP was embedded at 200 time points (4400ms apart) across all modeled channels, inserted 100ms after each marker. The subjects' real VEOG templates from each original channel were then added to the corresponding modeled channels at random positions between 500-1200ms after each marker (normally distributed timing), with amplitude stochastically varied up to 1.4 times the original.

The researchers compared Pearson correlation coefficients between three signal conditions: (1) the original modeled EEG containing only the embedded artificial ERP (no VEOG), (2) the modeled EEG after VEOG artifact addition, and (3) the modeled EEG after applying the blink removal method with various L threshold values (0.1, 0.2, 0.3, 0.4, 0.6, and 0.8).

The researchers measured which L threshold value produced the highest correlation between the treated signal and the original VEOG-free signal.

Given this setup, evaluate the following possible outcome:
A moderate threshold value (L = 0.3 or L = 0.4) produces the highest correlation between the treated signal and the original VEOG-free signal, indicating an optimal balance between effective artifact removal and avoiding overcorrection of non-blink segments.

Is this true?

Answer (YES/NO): NO